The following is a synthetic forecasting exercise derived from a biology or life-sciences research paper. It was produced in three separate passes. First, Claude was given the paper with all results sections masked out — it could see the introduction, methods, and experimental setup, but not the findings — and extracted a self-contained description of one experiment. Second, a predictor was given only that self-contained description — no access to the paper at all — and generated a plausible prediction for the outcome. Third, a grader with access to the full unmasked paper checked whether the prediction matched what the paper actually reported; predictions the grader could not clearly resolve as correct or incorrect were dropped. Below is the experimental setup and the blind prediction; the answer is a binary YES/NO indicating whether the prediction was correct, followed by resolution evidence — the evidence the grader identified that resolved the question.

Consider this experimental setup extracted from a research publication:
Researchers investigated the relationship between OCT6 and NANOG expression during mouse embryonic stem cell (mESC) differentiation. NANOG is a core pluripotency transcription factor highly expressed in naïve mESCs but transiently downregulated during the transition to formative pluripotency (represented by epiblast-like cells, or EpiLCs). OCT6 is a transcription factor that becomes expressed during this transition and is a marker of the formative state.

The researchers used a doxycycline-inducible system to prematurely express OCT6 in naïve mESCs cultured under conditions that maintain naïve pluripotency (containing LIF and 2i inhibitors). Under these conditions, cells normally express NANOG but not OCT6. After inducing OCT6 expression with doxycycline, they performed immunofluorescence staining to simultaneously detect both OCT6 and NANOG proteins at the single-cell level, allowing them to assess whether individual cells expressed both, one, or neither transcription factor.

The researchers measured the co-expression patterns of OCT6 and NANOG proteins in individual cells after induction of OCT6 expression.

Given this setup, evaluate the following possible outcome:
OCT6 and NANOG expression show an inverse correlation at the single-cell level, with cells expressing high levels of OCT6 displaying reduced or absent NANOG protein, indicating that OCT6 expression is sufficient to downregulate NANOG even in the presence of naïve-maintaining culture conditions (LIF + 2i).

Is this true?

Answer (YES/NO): YES